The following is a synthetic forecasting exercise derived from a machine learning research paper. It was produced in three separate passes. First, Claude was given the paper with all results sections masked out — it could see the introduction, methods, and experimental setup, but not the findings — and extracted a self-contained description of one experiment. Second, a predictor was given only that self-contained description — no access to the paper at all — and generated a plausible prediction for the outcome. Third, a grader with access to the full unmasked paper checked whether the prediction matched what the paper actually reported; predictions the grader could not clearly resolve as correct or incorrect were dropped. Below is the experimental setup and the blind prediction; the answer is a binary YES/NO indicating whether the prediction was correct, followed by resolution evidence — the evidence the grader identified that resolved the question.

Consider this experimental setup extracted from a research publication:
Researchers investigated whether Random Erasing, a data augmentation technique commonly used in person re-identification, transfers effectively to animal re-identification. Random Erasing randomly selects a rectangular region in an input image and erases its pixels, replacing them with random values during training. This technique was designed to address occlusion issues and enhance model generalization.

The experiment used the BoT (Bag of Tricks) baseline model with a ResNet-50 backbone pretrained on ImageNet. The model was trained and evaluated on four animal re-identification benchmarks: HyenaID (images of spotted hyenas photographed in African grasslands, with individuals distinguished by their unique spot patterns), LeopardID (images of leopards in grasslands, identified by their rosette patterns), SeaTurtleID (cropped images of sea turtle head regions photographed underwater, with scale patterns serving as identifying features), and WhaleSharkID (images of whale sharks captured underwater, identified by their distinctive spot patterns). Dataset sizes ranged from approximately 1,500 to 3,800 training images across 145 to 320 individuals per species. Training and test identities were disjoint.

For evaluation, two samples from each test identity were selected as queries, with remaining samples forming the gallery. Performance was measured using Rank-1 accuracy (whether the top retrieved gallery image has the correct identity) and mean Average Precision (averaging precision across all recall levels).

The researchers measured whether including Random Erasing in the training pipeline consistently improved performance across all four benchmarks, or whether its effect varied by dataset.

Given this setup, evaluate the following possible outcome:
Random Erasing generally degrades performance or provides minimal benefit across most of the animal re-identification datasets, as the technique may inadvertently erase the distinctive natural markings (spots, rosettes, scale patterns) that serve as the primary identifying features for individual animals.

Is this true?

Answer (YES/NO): YES